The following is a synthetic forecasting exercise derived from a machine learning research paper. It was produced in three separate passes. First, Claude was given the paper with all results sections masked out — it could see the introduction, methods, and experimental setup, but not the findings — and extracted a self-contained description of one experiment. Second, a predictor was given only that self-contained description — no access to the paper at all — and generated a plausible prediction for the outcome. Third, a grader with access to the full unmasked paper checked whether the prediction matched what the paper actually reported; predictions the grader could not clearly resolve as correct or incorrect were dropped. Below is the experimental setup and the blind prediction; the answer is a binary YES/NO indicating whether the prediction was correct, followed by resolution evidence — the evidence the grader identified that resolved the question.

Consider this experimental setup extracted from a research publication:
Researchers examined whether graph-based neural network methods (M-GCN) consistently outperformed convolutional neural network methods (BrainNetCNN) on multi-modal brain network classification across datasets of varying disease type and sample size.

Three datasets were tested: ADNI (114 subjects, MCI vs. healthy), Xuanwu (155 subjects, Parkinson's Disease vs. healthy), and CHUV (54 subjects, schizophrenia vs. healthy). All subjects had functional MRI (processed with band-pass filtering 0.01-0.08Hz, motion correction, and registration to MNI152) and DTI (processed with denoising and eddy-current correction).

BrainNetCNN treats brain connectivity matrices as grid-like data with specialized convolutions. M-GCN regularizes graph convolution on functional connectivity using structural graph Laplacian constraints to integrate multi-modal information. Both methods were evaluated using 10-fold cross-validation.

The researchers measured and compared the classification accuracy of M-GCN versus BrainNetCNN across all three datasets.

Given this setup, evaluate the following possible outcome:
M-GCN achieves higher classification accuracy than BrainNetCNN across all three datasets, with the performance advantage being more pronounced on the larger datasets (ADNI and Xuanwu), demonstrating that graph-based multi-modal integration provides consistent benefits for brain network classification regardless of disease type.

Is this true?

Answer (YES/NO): NO